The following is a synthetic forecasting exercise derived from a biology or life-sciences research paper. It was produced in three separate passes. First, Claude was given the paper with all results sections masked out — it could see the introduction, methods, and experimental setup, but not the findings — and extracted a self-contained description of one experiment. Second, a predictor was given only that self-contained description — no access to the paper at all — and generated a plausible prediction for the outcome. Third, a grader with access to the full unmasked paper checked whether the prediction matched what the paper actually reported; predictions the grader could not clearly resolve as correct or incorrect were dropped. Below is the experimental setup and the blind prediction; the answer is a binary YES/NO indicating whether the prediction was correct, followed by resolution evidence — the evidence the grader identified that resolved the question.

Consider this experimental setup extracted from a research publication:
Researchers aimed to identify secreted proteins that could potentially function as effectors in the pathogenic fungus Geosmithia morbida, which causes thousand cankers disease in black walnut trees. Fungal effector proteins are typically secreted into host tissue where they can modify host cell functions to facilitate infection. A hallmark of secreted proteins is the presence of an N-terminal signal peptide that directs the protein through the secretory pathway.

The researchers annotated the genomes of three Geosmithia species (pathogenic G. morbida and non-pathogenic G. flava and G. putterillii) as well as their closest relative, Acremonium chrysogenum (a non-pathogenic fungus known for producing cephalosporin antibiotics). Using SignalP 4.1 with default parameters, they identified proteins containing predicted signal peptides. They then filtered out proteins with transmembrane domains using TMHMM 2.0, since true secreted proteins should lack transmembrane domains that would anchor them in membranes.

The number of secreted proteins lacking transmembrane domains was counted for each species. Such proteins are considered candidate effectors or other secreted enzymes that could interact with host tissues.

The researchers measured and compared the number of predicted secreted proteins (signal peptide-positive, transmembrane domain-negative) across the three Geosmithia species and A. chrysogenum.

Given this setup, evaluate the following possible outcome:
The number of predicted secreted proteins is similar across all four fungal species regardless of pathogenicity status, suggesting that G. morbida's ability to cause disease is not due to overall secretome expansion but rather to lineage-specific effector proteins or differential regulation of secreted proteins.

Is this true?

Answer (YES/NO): YES